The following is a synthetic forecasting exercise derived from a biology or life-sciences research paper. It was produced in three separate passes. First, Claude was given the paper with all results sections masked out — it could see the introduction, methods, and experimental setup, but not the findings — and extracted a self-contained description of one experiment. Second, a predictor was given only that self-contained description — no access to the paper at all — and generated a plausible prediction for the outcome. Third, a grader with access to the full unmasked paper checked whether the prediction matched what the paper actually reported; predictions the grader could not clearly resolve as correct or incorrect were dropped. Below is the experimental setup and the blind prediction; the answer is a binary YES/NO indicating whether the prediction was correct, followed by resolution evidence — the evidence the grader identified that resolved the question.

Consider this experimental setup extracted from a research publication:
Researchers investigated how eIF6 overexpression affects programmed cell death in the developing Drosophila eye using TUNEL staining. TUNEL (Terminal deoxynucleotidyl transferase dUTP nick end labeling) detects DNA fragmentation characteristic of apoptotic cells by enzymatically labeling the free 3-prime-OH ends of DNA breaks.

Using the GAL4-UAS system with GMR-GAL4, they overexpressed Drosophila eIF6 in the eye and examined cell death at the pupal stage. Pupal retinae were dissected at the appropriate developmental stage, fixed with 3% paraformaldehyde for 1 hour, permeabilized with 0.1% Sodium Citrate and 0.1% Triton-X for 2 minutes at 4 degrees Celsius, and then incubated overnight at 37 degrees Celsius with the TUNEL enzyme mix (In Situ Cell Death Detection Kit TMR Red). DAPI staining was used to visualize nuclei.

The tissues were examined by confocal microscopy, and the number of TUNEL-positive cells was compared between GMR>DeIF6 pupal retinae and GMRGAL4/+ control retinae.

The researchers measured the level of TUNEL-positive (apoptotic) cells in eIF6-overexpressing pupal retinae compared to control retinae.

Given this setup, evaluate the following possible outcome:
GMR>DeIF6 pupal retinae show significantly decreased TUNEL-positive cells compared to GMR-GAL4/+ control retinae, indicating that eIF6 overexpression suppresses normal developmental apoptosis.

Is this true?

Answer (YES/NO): YES